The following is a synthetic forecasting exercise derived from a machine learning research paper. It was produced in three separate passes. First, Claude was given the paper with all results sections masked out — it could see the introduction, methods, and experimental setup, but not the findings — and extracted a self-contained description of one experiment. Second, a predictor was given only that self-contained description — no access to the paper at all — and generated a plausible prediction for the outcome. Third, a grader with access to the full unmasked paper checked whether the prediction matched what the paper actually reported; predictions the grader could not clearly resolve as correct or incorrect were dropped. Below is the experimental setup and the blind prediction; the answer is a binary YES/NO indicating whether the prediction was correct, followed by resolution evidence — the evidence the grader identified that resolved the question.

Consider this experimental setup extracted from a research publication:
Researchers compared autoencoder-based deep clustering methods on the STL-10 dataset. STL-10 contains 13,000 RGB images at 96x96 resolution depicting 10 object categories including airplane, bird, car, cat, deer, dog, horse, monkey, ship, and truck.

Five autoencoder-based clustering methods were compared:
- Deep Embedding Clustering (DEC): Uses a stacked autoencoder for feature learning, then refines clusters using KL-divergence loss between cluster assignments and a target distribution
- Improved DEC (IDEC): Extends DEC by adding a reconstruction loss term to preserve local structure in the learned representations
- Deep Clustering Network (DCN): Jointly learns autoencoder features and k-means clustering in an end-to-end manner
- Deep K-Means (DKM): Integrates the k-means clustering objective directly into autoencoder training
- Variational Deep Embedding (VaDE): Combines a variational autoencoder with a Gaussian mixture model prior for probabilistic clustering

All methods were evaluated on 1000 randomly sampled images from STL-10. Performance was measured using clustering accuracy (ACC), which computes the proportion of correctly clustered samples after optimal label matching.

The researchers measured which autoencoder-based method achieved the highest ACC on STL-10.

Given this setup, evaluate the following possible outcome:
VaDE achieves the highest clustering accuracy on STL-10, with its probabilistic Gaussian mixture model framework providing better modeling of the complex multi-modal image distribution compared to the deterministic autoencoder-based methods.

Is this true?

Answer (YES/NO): NO